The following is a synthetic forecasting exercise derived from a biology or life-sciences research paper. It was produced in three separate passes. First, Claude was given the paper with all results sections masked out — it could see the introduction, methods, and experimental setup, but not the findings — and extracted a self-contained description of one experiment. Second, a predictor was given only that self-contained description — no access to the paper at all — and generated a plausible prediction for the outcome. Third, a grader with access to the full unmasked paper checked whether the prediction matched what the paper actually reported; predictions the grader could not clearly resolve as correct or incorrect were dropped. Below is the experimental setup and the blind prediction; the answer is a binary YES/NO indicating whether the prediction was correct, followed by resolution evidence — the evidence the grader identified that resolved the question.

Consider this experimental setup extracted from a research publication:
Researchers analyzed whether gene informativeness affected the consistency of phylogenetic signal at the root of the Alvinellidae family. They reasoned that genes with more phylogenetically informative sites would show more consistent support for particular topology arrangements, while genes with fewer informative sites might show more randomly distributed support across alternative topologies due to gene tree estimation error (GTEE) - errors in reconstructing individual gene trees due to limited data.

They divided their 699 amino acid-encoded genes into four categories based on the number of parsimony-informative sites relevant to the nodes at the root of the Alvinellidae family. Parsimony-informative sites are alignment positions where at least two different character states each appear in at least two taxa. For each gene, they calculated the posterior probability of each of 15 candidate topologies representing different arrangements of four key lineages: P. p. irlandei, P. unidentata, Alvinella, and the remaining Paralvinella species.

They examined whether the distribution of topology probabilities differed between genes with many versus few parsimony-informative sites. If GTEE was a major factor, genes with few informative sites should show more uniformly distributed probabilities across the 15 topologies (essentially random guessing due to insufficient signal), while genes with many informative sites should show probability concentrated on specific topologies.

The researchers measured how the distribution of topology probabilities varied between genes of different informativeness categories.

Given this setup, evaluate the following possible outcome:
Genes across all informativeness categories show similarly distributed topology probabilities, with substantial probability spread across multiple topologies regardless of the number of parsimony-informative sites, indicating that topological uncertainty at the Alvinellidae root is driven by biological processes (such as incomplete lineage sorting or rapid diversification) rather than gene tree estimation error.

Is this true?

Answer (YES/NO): YES